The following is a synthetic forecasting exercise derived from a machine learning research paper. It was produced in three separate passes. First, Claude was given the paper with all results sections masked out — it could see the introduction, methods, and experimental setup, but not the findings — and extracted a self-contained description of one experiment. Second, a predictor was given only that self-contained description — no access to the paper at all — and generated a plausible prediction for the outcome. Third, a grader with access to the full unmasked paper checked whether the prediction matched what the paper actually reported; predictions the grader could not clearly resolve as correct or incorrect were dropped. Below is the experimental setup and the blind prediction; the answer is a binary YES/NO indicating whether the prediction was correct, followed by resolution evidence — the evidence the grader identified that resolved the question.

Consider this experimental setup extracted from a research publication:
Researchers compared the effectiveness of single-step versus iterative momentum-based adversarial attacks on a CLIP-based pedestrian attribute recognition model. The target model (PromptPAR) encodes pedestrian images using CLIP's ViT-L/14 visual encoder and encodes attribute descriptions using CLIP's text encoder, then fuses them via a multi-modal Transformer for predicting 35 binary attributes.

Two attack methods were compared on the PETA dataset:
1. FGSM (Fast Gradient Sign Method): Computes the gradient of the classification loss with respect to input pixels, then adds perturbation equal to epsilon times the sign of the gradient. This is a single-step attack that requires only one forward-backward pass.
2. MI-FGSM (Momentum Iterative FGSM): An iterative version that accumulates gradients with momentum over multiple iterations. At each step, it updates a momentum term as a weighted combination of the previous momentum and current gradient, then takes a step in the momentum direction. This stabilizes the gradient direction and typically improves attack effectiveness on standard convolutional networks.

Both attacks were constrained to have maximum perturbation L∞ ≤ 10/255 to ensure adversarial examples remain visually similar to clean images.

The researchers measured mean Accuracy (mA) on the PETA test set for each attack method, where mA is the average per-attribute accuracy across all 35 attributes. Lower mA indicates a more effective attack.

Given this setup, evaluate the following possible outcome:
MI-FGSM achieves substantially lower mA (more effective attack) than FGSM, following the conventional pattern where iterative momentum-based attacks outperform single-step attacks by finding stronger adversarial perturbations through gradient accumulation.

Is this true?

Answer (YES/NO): NO